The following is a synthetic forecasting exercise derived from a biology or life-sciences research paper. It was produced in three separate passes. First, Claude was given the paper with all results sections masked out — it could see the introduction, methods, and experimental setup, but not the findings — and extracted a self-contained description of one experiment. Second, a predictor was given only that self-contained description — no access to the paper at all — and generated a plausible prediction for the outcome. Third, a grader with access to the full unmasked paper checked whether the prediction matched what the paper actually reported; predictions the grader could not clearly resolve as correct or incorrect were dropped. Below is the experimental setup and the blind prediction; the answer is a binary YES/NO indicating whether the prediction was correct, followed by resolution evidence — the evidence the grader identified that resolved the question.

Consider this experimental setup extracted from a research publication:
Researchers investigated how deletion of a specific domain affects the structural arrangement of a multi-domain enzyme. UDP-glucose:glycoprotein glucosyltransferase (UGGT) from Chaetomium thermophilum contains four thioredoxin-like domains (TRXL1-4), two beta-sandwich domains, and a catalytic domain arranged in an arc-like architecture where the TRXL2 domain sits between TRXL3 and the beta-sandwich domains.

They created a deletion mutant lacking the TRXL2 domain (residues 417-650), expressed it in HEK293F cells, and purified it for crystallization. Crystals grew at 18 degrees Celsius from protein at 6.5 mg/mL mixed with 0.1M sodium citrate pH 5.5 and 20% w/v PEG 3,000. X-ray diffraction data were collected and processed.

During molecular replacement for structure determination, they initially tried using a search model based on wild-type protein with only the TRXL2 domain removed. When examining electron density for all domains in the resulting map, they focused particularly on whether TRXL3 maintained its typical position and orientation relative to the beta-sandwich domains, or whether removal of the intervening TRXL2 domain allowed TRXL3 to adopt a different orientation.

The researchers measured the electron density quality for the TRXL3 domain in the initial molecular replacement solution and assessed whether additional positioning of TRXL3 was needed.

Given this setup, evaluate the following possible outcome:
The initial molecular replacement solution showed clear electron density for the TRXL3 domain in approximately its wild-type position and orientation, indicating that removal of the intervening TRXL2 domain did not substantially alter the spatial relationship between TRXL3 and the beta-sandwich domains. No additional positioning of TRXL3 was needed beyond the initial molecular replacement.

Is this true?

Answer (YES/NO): NO